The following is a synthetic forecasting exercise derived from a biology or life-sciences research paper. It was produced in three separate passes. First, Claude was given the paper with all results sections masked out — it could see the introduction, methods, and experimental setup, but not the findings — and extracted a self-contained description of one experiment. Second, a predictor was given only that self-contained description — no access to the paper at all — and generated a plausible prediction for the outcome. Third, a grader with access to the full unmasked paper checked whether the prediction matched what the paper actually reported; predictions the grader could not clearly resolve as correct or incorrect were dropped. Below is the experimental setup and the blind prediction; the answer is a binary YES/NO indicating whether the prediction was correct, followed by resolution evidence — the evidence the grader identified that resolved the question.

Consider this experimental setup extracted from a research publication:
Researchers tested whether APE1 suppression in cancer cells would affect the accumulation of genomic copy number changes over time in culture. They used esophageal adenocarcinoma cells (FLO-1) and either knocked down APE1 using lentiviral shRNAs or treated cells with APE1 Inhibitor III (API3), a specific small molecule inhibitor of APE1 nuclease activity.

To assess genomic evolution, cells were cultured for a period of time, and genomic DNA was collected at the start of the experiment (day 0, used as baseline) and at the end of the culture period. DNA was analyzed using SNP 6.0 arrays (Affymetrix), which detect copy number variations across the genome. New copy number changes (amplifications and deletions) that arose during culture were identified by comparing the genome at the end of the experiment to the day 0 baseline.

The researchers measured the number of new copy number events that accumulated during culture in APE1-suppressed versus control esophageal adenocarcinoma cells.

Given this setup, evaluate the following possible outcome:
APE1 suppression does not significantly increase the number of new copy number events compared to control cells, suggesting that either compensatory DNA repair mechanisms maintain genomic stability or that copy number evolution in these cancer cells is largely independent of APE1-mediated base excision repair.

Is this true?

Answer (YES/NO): NO